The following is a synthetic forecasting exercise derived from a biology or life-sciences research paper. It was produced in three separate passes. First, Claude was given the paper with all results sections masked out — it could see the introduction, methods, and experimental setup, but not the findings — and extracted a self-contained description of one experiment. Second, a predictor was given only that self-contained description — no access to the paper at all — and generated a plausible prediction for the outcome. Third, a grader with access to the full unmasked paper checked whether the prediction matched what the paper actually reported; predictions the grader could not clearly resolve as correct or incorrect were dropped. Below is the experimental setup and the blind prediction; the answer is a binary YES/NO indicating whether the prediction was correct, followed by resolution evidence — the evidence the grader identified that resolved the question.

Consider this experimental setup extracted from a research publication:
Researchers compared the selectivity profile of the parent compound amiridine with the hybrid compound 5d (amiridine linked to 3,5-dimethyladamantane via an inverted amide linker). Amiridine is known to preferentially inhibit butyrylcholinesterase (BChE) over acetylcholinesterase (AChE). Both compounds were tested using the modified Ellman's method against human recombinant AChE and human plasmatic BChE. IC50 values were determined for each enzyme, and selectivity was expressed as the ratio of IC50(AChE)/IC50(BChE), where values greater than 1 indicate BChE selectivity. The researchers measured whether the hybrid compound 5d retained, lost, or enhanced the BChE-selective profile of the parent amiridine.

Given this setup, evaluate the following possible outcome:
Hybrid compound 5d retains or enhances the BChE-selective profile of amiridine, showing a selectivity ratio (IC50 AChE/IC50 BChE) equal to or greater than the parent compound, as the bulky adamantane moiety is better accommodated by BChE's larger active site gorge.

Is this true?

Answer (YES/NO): YES